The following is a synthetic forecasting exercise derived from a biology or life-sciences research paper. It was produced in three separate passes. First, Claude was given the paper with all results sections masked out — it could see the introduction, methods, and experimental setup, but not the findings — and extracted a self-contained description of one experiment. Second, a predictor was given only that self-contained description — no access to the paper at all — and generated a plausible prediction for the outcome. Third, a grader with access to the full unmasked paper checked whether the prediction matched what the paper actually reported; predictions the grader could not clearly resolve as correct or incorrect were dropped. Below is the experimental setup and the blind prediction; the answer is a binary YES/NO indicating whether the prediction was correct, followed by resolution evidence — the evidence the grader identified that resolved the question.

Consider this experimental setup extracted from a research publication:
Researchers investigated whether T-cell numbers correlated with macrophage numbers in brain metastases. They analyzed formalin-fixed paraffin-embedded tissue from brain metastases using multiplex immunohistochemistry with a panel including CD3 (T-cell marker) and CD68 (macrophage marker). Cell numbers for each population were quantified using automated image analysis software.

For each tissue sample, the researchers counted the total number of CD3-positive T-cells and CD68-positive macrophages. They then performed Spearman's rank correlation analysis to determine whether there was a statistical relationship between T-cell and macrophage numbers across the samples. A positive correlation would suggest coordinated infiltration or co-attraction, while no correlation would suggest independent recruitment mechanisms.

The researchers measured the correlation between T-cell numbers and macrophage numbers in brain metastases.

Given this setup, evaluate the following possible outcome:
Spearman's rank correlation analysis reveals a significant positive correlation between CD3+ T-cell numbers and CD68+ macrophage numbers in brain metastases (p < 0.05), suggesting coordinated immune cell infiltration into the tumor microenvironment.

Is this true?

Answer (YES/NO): YES